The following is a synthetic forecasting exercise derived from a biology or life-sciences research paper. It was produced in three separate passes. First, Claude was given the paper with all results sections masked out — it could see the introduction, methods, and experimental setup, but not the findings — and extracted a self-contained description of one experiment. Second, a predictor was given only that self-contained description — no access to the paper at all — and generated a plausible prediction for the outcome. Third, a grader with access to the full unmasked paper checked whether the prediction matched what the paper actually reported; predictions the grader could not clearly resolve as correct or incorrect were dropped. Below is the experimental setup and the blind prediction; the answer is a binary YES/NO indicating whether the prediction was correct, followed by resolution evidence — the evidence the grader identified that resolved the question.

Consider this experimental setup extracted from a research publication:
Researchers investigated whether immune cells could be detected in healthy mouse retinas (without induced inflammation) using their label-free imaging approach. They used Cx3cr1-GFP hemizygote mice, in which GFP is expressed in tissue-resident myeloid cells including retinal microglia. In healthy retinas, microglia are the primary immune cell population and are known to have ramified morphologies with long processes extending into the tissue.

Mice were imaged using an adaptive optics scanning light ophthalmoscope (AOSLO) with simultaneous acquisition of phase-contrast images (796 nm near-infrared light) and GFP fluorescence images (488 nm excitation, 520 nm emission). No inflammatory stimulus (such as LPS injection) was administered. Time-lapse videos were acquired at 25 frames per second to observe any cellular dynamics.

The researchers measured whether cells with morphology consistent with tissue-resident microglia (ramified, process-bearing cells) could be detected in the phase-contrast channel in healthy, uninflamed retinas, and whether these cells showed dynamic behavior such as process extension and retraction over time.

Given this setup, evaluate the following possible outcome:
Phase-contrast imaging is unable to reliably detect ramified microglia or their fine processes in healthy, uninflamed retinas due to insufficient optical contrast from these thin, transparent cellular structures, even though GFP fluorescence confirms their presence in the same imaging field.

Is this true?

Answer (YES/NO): NO